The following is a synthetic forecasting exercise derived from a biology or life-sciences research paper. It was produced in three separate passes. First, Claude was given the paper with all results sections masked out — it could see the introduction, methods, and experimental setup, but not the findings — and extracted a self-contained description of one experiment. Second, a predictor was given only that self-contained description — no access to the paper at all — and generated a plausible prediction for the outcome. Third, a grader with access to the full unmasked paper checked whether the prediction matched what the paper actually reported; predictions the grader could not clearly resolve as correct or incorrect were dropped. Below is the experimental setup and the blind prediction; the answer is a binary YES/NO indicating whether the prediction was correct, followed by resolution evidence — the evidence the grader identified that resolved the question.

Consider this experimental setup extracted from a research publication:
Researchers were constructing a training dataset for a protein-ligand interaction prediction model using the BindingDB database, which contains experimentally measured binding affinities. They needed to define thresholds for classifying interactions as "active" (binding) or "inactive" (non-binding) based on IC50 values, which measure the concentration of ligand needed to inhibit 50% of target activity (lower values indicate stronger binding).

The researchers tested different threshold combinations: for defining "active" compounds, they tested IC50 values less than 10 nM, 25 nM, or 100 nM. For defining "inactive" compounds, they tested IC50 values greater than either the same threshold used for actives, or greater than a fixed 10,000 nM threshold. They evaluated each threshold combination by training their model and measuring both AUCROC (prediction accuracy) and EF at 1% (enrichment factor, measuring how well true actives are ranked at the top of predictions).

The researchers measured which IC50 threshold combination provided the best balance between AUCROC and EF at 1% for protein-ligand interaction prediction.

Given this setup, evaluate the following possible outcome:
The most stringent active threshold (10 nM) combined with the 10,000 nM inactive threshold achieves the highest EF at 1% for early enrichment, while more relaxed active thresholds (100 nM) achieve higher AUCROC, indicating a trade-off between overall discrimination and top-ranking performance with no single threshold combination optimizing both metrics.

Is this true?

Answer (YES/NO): NO